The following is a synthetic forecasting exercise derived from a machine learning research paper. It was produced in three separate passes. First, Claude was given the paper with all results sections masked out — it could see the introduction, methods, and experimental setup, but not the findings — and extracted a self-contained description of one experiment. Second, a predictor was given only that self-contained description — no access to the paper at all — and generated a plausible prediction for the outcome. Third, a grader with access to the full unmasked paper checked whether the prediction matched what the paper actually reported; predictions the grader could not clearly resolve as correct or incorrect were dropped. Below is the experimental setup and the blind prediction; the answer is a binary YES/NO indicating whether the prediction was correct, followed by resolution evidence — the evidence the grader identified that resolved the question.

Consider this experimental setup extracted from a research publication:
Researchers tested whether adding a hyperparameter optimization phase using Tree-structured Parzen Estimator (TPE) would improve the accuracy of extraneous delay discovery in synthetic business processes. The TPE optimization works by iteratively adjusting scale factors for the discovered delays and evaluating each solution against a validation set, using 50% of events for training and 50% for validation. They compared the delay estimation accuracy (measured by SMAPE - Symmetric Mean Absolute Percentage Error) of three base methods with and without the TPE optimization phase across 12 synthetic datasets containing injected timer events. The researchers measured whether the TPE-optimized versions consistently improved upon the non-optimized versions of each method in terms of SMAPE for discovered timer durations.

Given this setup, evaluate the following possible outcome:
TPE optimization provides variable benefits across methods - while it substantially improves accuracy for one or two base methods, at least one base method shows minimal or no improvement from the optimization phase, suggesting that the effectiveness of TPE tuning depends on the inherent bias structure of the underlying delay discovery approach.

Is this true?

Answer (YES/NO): NO